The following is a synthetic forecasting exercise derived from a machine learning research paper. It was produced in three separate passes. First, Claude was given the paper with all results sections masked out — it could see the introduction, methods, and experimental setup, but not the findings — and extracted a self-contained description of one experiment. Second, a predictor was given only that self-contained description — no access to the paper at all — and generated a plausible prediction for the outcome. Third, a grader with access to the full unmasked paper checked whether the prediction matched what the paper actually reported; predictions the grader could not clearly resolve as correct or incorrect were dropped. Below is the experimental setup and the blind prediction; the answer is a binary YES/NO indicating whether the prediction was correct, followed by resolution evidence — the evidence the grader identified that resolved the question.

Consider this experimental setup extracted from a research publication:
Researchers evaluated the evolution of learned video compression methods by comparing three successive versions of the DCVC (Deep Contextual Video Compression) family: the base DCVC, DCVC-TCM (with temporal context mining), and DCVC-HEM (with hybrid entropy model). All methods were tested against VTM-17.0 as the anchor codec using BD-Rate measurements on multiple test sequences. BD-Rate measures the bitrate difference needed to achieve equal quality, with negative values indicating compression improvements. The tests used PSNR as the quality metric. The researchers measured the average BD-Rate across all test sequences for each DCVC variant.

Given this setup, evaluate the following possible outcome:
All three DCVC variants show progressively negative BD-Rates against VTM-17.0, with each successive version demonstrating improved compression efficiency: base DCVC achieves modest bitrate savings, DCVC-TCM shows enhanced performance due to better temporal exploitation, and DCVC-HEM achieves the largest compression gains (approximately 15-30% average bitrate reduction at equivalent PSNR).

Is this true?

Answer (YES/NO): NO